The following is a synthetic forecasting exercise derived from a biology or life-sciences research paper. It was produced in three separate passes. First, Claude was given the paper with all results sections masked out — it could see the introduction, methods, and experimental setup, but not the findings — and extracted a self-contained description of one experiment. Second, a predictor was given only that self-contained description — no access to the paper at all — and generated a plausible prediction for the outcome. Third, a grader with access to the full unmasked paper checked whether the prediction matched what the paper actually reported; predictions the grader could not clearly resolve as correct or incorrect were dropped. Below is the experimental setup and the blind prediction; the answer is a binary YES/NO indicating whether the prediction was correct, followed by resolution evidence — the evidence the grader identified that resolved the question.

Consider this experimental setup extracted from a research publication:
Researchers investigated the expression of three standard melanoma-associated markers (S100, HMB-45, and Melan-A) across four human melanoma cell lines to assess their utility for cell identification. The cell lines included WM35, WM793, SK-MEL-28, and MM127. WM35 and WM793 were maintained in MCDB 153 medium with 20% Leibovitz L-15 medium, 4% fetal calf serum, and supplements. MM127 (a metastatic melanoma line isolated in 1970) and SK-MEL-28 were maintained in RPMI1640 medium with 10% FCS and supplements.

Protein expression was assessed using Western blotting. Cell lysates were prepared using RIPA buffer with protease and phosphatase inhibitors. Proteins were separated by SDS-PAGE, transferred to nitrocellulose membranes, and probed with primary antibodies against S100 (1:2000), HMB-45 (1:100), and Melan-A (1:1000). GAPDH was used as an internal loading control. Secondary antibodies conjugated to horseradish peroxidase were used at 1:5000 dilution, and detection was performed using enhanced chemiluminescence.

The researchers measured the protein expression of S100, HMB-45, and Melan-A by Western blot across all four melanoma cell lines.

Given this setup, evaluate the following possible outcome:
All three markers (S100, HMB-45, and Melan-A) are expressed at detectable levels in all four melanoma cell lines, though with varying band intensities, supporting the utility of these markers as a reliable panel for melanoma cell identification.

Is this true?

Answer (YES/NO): NO